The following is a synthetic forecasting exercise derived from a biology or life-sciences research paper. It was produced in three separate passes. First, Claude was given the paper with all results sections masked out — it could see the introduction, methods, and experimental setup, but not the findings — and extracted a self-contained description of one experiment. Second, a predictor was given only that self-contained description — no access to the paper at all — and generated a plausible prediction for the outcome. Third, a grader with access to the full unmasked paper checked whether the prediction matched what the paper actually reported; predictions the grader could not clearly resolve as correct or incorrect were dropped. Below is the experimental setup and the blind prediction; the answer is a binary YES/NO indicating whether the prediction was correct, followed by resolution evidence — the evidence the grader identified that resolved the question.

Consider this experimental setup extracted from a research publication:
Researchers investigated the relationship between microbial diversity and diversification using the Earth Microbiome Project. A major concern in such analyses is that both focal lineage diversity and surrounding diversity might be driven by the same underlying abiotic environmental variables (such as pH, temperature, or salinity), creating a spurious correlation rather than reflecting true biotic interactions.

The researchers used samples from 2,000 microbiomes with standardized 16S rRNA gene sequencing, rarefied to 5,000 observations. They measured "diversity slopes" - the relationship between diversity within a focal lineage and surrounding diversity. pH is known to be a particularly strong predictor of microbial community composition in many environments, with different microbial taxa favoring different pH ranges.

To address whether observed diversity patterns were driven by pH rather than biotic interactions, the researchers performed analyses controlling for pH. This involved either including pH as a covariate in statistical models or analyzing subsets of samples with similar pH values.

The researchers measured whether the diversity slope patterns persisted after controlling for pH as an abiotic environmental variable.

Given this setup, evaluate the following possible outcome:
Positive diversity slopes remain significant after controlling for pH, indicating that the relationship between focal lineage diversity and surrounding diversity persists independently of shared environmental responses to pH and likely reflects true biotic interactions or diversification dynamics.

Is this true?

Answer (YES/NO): YES